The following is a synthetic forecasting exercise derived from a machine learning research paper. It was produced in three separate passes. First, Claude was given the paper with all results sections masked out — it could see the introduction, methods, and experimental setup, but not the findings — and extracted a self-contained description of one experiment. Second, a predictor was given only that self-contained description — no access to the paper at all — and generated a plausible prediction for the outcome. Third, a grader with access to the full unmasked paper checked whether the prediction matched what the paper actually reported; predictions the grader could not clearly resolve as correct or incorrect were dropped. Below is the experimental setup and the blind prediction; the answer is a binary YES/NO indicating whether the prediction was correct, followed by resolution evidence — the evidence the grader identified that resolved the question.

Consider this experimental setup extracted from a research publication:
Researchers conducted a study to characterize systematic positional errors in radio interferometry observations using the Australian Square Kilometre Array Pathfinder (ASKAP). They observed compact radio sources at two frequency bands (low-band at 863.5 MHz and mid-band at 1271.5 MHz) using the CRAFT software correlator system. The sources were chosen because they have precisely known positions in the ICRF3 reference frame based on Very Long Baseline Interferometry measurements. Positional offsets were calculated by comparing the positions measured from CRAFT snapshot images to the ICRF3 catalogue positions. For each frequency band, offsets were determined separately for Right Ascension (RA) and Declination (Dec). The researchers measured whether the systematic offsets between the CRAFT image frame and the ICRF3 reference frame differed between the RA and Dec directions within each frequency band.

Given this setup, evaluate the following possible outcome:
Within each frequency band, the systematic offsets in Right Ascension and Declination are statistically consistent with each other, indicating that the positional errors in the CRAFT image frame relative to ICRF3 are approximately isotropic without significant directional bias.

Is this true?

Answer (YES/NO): NO